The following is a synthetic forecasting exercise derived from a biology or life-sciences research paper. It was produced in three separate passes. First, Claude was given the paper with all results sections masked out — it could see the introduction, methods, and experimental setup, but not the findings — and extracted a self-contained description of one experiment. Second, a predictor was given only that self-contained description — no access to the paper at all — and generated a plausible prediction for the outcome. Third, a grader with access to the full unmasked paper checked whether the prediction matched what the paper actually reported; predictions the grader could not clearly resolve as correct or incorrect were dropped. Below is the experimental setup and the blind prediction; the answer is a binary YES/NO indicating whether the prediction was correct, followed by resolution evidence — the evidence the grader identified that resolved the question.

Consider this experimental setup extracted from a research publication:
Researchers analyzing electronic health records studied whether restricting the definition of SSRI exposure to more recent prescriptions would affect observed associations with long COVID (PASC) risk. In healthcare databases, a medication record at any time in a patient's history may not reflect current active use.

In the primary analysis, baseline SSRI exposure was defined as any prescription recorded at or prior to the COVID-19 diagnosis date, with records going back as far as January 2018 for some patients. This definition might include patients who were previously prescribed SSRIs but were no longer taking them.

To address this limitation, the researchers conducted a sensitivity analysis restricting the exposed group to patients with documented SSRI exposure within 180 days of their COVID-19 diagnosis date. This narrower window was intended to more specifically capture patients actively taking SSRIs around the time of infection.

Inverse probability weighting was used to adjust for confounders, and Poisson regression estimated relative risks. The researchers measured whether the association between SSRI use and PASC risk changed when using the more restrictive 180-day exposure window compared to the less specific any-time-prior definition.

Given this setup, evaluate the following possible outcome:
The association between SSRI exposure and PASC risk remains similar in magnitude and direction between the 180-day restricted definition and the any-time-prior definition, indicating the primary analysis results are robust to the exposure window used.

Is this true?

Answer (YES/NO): NO